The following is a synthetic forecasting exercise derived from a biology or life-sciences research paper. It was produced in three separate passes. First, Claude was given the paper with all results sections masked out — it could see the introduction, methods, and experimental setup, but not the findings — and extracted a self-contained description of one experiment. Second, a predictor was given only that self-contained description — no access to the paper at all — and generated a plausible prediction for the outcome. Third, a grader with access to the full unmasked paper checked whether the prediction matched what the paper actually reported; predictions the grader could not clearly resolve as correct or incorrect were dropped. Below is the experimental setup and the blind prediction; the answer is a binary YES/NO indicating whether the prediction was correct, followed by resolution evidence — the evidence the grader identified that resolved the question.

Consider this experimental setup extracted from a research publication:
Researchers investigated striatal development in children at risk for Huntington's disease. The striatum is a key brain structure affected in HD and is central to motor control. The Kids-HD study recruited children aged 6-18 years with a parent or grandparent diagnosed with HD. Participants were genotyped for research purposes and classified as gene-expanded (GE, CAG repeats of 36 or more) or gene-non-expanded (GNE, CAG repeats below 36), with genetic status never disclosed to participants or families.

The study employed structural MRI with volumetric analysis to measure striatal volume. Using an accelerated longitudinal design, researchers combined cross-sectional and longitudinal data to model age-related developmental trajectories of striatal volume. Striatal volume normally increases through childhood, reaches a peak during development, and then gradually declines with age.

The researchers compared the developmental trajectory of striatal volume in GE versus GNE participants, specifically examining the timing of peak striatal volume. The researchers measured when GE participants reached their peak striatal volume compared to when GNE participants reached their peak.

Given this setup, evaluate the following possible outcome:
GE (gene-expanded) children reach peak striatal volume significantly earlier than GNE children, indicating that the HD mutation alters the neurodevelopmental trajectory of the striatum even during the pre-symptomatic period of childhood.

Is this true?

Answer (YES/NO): YES